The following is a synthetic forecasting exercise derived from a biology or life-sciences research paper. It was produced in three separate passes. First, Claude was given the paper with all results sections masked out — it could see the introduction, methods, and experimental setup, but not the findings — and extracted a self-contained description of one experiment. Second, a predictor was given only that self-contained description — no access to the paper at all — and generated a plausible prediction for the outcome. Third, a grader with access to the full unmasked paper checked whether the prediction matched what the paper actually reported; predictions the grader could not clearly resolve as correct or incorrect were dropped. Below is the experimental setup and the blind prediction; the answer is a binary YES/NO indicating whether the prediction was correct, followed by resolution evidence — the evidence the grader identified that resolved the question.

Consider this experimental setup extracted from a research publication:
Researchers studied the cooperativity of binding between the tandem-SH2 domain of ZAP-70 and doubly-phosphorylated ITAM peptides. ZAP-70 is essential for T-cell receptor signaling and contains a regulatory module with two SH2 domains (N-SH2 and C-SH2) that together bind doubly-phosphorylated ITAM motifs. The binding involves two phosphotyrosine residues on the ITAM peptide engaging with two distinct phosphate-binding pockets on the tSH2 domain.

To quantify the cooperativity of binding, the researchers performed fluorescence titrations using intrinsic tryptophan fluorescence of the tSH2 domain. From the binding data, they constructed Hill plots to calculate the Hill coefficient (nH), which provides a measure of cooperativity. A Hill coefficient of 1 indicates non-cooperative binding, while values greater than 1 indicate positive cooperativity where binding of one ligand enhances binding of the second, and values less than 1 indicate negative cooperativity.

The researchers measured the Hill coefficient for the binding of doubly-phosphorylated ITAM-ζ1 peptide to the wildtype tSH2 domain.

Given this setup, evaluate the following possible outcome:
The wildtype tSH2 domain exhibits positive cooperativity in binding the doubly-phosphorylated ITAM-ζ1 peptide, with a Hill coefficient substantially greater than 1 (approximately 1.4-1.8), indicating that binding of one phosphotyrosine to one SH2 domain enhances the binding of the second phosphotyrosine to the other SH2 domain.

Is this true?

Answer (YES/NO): NO